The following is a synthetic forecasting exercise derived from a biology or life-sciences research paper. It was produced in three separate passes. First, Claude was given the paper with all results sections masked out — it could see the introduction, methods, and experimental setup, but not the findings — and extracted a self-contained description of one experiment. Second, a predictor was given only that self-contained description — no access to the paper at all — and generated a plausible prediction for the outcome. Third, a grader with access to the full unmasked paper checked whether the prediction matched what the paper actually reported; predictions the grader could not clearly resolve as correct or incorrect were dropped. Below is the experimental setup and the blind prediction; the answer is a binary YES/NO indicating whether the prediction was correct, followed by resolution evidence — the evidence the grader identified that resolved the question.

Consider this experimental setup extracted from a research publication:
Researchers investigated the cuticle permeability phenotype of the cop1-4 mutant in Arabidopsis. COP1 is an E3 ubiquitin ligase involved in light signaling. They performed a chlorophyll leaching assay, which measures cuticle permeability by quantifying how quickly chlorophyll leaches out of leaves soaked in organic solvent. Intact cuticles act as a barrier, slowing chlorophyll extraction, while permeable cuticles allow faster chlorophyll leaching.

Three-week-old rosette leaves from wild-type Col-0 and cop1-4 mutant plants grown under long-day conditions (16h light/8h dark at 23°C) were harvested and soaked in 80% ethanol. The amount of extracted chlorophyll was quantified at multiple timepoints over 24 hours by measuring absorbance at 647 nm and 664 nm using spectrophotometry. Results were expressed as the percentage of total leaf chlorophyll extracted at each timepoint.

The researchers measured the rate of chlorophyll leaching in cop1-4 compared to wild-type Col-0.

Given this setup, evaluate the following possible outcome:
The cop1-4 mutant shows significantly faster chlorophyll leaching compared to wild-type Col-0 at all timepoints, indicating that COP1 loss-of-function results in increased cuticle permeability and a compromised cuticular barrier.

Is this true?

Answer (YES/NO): YES